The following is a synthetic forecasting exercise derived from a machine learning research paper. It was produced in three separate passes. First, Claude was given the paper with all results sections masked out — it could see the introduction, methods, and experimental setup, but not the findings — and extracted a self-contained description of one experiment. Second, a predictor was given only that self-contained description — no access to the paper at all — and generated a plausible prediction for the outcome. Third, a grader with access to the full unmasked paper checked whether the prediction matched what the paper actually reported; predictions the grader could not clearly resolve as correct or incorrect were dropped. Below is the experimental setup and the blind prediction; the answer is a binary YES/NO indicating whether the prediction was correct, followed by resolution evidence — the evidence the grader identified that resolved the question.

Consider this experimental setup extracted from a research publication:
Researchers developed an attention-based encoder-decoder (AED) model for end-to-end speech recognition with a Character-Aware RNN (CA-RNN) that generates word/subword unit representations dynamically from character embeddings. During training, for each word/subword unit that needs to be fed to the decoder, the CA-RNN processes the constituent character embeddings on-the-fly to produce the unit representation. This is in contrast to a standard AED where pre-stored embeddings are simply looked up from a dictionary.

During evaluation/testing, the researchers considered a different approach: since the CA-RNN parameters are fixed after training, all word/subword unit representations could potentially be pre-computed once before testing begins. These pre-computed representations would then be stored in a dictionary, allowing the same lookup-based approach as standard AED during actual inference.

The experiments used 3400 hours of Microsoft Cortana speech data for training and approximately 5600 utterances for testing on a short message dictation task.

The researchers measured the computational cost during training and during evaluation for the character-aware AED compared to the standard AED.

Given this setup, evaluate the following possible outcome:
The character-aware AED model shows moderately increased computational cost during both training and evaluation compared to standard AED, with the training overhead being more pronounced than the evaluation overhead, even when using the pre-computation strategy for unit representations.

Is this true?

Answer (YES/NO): NO